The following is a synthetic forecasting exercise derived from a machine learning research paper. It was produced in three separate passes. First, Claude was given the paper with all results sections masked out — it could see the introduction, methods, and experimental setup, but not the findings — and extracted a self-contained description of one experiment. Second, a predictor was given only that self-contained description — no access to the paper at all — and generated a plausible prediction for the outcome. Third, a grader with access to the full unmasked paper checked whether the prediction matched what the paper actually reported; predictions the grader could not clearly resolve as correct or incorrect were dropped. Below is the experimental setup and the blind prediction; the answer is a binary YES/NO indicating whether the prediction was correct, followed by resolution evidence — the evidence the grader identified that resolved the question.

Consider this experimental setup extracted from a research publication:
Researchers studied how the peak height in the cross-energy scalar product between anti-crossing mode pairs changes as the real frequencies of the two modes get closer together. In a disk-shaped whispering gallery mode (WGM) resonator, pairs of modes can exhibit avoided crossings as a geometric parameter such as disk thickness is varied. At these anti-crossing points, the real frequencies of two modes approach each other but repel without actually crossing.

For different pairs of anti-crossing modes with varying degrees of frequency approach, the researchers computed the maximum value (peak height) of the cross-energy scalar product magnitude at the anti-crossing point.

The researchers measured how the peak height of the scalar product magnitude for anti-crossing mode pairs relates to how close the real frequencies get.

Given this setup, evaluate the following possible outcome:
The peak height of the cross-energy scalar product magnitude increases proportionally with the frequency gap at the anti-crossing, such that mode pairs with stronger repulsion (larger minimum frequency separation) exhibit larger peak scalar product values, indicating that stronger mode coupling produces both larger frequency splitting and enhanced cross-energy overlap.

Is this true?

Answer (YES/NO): NO